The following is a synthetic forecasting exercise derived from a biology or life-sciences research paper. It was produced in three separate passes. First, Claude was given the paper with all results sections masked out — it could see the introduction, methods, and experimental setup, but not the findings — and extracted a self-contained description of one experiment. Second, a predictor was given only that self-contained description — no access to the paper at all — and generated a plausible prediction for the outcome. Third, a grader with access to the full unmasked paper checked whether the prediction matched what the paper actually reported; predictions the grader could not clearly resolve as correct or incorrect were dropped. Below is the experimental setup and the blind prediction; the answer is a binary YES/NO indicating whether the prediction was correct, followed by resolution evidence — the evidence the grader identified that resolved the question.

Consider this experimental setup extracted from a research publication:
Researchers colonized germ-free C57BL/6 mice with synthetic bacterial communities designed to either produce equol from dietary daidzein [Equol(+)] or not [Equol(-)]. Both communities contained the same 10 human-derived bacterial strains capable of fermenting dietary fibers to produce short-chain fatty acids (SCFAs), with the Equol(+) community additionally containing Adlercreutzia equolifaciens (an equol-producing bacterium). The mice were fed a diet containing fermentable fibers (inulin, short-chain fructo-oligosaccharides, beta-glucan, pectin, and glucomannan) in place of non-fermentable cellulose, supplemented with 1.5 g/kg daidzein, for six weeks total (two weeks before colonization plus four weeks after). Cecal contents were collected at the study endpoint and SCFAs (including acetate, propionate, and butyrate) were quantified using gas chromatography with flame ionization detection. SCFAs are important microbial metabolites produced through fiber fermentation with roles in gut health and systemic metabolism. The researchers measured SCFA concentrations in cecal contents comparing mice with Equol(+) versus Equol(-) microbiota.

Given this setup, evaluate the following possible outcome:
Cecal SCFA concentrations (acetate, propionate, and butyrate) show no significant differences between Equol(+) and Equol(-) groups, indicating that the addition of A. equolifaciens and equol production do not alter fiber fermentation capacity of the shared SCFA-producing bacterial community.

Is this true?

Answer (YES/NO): YES